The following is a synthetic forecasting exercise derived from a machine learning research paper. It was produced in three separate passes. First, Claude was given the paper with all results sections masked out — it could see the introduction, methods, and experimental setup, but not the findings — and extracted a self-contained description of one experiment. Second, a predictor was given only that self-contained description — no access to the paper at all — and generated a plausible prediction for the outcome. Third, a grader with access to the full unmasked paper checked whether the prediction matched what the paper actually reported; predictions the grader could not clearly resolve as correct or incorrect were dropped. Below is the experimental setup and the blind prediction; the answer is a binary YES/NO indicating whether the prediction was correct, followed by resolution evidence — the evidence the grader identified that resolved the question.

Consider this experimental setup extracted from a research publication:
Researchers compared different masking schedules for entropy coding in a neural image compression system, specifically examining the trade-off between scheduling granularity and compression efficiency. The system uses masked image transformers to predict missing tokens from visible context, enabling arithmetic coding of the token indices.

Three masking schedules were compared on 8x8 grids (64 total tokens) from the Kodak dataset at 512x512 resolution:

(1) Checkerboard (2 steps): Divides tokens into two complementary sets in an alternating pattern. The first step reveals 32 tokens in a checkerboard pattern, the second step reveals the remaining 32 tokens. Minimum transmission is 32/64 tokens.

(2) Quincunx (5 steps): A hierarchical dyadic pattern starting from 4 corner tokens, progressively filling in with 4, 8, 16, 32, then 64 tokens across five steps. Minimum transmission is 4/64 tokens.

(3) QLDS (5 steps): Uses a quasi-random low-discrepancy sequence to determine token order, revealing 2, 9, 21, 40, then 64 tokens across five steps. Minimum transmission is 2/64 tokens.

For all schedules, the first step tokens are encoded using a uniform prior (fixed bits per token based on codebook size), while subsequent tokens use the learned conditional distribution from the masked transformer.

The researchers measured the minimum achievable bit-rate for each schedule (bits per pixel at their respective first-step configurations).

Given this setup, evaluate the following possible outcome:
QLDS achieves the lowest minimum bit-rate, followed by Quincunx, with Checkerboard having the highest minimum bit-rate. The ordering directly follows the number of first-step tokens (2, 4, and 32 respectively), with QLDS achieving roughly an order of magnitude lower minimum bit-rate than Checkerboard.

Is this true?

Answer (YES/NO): NO